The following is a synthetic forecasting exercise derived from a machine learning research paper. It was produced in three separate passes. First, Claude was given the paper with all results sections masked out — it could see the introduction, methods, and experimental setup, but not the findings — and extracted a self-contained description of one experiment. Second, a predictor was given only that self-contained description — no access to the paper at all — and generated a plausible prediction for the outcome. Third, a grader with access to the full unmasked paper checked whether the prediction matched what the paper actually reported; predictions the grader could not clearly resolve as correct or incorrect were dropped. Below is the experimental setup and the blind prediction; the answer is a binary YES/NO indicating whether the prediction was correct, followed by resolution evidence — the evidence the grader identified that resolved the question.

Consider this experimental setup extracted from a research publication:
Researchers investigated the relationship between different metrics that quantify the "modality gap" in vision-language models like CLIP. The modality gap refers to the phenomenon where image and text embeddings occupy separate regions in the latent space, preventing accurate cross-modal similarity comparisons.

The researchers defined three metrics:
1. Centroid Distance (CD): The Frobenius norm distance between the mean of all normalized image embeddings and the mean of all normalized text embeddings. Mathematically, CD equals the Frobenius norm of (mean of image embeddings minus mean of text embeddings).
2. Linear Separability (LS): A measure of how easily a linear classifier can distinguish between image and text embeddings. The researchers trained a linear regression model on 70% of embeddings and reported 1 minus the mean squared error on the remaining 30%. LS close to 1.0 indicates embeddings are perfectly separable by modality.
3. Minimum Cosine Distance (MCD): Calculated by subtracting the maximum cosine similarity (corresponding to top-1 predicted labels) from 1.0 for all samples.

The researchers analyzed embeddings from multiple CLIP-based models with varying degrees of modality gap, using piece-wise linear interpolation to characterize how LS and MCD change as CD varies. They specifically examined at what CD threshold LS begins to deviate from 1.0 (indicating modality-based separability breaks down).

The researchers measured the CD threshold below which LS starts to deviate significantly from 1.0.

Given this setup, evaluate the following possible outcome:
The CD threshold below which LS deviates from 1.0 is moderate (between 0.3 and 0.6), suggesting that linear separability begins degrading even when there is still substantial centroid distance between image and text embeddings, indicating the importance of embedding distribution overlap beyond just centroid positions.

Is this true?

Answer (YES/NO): NO